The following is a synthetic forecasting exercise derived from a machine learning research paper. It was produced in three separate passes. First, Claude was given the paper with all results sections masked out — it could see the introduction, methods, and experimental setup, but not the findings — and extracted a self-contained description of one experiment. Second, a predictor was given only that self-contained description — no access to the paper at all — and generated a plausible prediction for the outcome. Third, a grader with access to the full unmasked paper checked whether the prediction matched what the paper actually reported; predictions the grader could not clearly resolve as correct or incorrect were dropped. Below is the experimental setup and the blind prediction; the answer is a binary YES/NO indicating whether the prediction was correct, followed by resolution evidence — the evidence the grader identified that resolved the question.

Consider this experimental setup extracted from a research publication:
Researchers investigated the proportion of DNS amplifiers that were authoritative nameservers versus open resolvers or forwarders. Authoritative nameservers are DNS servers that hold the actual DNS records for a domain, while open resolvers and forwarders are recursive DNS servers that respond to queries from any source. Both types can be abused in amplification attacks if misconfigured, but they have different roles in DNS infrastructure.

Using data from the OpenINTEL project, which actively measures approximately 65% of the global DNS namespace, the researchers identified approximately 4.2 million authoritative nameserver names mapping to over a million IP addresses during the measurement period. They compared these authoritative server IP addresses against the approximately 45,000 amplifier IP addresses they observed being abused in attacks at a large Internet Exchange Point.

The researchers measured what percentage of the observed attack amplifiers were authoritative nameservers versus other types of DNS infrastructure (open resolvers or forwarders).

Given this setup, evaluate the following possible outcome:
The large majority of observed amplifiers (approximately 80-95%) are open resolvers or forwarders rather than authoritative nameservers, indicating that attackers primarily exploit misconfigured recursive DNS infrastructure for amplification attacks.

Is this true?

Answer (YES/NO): NO